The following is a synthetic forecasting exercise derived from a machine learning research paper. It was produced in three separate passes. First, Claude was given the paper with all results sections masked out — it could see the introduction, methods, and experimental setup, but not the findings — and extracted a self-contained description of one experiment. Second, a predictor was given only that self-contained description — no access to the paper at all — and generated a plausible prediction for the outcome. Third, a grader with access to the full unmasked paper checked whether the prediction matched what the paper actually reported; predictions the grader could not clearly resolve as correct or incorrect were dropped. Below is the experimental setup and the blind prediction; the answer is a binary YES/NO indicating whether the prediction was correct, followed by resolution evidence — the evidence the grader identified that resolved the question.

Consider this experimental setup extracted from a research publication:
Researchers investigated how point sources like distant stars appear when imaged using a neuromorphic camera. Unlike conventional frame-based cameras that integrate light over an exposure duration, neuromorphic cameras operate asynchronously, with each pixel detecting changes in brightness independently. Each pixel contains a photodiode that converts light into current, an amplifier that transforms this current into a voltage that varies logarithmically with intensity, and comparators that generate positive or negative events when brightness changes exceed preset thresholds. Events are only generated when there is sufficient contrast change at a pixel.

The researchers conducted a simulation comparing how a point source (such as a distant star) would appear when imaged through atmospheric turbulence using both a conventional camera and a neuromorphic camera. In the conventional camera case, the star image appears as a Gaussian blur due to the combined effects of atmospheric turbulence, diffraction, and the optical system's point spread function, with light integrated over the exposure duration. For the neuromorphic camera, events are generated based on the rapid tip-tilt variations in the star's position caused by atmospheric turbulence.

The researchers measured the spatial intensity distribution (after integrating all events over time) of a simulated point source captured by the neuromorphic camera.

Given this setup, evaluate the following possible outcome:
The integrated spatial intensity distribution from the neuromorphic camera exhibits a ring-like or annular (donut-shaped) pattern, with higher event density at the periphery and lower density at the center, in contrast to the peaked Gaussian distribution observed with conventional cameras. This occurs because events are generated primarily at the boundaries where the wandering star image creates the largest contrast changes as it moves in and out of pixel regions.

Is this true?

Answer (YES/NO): YES